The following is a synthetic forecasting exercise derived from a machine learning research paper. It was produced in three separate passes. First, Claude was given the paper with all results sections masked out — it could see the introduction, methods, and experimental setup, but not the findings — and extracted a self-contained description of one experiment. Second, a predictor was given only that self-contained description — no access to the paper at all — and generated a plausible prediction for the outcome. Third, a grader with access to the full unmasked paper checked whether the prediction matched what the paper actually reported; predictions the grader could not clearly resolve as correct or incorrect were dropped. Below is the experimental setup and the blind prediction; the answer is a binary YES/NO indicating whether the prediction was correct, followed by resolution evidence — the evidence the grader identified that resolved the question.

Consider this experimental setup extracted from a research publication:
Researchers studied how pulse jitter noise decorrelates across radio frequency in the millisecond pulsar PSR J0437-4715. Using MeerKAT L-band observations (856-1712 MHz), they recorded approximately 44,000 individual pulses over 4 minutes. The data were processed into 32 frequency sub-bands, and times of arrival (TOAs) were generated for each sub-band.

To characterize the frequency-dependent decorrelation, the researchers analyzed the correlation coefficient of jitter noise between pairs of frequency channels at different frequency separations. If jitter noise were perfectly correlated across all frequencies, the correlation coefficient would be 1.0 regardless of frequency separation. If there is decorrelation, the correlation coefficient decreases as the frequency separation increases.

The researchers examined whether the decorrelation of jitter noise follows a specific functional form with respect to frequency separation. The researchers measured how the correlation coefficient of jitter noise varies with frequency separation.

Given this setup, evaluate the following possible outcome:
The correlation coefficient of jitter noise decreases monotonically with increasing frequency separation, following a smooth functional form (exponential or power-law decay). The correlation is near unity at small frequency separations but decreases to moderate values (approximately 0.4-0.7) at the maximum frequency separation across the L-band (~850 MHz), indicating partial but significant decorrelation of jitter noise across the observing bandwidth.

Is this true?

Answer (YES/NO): YES